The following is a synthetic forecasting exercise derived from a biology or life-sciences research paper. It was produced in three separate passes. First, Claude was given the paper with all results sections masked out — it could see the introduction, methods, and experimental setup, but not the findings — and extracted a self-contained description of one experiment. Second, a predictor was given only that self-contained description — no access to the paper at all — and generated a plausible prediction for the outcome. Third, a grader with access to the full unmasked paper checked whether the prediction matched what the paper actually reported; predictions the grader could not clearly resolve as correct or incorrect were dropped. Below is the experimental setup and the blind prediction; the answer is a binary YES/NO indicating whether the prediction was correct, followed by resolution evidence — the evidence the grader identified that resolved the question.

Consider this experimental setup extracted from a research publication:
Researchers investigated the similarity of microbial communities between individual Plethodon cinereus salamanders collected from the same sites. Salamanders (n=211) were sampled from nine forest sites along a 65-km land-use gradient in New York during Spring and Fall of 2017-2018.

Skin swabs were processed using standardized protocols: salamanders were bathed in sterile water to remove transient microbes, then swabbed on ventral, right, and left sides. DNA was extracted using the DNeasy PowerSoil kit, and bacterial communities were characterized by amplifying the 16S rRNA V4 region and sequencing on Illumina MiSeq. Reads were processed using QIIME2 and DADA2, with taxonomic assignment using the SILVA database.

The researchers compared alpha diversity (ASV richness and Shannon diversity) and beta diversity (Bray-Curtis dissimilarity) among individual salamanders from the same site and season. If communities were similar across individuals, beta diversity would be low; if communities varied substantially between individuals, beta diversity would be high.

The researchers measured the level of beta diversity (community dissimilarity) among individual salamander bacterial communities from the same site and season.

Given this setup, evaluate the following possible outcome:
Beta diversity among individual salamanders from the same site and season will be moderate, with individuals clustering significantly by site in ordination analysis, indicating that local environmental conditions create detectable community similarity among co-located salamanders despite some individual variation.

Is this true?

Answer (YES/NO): NO